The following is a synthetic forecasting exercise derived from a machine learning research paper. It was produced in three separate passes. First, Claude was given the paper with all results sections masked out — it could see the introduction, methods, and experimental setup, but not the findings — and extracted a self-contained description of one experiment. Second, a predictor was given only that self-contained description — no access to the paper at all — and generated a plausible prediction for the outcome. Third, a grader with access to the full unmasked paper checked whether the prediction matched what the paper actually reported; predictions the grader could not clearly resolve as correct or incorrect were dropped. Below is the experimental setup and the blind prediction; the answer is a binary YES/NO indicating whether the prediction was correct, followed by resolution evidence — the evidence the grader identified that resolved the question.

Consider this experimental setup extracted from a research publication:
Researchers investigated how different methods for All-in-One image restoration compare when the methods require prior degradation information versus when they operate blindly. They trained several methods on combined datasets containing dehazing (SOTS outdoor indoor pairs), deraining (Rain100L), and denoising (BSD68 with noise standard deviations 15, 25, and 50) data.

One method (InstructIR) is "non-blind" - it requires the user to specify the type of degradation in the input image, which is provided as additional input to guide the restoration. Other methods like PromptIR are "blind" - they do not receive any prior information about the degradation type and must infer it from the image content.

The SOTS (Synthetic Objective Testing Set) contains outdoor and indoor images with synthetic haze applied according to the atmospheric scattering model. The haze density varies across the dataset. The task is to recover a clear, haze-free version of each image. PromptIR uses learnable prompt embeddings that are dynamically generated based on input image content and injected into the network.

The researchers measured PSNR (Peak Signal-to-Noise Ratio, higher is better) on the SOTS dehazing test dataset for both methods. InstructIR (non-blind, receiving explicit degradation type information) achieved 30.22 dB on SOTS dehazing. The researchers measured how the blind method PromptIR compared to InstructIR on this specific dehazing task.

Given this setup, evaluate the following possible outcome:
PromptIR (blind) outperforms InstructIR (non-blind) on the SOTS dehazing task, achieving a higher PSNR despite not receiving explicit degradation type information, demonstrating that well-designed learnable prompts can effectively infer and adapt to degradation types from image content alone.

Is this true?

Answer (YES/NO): YES